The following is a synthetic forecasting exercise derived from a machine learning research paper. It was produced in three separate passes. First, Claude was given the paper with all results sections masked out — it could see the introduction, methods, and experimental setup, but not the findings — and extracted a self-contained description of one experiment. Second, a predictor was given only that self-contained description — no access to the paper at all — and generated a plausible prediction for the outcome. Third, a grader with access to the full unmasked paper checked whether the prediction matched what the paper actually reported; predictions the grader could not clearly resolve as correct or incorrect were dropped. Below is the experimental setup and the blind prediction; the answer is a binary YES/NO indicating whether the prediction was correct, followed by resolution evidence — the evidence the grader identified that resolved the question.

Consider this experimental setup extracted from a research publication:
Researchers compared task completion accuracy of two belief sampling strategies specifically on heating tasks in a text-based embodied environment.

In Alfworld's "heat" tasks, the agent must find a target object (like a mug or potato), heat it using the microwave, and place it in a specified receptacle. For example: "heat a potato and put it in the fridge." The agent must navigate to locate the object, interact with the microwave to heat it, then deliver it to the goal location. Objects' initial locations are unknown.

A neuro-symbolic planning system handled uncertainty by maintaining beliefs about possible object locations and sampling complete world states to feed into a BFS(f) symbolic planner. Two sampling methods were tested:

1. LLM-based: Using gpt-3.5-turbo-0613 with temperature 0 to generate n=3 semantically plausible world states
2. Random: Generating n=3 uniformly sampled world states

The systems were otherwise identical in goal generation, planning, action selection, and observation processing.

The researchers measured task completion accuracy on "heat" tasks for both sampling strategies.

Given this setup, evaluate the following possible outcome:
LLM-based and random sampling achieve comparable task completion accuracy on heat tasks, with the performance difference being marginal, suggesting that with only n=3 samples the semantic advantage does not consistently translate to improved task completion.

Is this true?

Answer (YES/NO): YES